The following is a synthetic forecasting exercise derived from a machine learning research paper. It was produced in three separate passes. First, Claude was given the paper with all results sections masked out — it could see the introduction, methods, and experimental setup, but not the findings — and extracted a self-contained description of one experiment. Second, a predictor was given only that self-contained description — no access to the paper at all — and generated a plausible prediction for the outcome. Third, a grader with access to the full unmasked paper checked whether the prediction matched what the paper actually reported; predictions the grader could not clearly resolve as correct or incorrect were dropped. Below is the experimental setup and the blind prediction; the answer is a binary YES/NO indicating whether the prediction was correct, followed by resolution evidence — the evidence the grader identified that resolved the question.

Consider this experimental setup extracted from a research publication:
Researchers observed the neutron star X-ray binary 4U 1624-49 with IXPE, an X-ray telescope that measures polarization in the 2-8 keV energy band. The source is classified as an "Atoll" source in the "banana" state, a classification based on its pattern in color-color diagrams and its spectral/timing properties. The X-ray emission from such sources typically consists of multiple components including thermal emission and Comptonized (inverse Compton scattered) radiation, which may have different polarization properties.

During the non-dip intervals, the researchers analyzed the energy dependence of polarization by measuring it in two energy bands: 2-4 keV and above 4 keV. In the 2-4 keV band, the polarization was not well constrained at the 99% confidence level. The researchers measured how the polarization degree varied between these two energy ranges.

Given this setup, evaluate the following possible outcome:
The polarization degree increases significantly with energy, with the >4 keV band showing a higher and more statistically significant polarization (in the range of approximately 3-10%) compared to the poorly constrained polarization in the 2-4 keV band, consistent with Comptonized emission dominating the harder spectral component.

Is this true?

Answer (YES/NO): NO